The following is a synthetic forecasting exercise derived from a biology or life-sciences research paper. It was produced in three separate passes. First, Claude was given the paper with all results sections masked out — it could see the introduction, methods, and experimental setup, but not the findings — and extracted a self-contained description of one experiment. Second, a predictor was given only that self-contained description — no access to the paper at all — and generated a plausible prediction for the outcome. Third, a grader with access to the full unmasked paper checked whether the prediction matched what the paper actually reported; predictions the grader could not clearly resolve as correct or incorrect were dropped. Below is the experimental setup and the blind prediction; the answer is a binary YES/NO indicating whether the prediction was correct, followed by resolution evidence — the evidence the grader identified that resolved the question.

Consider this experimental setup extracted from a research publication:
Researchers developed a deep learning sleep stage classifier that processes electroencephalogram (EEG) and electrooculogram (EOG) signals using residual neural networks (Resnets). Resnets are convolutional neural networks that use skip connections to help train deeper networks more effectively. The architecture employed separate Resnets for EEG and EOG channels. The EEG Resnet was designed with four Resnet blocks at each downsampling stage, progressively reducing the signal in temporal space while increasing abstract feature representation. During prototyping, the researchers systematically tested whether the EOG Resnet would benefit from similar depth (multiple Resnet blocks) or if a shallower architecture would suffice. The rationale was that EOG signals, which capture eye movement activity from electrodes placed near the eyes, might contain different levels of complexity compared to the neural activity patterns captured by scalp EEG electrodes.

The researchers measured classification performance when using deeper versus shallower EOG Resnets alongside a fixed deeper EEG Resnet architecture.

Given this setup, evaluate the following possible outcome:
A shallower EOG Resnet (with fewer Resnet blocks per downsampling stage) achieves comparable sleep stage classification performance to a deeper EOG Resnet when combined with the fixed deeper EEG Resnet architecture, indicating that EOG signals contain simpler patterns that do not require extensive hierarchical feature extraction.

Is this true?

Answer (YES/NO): YES